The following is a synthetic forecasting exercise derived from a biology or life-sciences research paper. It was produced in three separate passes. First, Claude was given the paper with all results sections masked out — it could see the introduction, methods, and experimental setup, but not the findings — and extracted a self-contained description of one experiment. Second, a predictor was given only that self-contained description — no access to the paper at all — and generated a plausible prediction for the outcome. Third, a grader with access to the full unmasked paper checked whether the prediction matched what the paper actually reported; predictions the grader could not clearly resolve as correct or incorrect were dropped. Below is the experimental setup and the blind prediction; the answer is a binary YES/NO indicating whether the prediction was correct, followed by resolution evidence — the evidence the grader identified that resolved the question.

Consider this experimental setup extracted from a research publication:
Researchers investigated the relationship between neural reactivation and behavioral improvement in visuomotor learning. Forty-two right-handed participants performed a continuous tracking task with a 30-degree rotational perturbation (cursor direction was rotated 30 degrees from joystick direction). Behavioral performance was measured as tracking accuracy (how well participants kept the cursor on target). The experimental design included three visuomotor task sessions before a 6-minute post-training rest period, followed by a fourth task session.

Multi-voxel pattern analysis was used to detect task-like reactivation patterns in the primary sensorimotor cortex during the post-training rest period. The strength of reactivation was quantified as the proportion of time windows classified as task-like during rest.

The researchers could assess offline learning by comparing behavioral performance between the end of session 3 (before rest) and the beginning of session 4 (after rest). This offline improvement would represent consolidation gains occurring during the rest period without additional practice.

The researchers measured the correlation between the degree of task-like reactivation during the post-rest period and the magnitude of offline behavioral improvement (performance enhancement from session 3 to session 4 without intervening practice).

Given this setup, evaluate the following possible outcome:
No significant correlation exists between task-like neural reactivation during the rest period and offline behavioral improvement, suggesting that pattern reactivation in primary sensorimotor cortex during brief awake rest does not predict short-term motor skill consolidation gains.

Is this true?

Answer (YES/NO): NO